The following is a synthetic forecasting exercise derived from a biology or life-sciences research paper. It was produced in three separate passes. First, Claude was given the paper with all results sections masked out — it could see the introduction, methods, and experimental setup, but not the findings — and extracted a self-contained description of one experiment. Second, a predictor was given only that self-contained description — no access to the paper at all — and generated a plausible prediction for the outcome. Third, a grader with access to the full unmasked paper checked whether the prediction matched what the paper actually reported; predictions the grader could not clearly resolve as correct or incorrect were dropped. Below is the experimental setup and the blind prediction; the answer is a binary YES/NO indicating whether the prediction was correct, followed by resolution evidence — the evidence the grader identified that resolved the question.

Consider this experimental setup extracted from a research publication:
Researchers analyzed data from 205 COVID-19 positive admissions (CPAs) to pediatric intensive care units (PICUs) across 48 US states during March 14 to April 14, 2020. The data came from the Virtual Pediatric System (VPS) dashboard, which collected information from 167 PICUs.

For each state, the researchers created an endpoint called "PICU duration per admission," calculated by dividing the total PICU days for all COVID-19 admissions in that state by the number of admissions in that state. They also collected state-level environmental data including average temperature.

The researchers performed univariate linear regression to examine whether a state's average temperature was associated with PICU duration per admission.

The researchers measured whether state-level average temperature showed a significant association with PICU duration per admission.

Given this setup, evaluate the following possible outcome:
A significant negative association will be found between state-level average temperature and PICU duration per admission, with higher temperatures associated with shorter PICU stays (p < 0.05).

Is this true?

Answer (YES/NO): YES